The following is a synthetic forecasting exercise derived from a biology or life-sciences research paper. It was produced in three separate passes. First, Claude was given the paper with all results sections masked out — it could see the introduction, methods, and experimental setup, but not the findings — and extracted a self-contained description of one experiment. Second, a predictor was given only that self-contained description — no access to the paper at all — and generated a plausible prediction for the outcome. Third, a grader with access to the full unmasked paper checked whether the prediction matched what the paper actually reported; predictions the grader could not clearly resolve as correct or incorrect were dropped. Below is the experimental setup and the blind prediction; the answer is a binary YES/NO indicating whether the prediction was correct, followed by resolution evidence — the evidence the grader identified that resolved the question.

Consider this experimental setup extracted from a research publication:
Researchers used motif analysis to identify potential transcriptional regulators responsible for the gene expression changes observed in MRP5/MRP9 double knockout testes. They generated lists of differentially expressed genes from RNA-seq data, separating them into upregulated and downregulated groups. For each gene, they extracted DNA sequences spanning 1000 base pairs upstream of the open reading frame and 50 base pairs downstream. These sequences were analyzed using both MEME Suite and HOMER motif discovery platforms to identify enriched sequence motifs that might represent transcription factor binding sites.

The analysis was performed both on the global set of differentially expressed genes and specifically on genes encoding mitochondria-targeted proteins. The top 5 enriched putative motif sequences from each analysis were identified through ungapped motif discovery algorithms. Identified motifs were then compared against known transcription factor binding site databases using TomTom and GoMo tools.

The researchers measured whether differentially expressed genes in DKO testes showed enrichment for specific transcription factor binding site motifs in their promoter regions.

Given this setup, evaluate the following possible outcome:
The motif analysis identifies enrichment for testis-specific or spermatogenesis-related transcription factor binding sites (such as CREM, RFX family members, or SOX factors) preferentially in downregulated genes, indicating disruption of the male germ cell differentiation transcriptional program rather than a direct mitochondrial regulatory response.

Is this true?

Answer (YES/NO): NO